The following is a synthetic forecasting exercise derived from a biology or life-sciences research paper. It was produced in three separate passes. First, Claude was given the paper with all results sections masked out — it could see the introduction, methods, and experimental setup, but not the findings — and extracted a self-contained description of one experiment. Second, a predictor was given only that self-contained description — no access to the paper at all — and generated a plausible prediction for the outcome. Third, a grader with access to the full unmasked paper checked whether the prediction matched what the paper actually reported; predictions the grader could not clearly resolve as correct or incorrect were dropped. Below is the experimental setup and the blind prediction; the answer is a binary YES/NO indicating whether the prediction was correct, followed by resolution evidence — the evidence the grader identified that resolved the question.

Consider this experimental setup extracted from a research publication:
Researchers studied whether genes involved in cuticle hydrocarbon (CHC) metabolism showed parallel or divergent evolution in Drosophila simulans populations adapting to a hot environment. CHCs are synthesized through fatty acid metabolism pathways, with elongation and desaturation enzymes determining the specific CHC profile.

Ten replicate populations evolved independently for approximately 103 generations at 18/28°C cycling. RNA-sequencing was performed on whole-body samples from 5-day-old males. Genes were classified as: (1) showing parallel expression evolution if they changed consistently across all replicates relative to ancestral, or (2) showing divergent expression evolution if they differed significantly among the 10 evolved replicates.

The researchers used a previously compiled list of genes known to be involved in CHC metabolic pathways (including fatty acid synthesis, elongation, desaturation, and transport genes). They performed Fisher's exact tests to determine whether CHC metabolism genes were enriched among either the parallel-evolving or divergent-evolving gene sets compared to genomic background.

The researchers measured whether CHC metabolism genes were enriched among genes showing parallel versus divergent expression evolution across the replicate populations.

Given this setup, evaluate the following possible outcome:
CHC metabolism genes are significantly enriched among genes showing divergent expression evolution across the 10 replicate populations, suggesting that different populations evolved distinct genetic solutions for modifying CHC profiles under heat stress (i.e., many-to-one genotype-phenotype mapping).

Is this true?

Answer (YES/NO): NO